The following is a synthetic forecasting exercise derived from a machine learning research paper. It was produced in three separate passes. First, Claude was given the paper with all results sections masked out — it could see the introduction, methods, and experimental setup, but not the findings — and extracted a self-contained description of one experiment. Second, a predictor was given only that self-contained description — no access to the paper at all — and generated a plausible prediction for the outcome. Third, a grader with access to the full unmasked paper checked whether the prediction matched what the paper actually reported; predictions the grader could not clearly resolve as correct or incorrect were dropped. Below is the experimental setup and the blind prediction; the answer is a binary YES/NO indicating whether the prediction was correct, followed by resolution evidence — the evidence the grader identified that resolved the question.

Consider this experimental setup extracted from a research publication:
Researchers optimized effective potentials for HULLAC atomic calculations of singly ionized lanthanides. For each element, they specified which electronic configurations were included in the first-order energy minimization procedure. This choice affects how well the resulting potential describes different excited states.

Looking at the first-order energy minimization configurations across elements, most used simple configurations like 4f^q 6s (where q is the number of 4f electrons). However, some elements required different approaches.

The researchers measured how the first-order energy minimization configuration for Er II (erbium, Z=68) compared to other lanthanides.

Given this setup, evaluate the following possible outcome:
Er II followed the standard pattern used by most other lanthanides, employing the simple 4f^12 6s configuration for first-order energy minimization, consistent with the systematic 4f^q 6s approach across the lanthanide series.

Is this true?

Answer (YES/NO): NO